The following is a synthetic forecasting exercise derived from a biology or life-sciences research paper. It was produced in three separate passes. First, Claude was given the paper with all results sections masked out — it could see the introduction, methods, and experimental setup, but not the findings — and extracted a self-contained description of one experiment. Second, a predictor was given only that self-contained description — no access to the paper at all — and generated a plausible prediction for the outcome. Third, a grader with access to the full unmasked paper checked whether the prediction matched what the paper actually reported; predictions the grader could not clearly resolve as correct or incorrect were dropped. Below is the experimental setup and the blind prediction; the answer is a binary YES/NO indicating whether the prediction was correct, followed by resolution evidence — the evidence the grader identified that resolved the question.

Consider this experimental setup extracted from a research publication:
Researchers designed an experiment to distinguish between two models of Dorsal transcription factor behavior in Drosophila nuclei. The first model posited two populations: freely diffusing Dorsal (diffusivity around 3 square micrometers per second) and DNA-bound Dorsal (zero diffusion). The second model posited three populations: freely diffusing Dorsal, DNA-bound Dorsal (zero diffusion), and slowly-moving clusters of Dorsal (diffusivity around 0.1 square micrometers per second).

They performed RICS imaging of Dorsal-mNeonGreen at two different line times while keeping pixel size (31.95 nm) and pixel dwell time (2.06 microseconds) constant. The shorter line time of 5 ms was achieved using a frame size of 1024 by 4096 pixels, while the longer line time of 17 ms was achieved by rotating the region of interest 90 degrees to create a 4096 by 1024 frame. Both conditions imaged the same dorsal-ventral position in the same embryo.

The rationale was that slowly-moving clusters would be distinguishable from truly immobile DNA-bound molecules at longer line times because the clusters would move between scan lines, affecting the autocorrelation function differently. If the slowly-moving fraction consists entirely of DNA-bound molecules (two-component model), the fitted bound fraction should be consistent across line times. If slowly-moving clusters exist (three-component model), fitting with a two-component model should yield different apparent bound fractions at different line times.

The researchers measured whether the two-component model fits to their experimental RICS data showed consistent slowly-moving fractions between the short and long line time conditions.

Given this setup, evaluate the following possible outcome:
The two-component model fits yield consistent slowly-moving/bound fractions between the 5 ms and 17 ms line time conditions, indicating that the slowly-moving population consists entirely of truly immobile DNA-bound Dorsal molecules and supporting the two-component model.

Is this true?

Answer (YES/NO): NO